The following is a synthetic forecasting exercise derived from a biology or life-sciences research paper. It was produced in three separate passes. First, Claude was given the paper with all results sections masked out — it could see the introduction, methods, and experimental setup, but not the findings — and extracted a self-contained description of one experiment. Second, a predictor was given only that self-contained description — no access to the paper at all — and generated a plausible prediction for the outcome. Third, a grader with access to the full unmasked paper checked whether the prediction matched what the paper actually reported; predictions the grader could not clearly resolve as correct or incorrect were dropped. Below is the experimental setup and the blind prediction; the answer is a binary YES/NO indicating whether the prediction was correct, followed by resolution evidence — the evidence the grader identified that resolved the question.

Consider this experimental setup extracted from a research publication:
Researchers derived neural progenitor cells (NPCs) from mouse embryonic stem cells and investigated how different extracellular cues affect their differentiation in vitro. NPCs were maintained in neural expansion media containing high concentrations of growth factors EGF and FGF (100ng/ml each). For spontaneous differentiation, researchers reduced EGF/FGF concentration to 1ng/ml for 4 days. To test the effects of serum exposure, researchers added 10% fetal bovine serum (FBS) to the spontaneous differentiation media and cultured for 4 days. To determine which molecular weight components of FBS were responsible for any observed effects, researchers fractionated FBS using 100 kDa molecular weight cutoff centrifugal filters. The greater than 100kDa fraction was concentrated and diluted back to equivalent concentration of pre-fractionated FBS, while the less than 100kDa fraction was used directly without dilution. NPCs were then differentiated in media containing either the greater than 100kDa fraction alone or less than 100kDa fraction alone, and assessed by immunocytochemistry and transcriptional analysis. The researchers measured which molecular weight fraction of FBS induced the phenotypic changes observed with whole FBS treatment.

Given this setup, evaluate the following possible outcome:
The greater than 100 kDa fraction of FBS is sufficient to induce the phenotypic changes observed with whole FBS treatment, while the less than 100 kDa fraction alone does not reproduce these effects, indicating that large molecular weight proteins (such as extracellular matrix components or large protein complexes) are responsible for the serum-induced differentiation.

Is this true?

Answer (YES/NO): YES